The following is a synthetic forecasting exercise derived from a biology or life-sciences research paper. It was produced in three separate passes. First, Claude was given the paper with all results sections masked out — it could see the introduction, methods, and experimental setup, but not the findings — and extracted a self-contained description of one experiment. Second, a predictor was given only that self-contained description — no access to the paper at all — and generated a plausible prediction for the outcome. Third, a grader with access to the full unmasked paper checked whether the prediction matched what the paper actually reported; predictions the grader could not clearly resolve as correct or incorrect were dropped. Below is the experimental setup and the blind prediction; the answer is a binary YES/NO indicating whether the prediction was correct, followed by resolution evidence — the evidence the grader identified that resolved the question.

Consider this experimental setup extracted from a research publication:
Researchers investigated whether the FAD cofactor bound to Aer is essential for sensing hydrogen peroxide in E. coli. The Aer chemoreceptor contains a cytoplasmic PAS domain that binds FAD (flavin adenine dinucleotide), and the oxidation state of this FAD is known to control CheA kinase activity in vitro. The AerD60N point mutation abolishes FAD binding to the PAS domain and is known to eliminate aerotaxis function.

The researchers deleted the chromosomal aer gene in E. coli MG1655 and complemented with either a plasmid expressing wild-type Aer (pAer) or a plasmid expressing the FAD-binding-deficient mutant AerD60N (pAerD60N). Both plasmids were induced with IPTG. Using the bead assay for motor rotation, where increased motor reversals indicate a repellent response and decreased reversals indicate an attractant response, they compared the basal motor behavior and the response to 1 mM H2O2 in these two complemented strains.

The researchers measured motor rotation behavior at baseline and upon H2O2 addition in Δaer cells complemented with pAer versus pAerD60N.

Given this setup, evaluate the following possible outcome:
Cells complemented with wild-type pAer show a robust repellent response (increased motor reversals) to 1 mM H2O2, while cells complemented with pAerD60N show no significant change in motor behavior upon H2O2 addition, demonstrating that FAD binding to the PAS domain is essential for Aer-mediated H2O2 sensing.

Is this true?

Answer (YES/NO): NO